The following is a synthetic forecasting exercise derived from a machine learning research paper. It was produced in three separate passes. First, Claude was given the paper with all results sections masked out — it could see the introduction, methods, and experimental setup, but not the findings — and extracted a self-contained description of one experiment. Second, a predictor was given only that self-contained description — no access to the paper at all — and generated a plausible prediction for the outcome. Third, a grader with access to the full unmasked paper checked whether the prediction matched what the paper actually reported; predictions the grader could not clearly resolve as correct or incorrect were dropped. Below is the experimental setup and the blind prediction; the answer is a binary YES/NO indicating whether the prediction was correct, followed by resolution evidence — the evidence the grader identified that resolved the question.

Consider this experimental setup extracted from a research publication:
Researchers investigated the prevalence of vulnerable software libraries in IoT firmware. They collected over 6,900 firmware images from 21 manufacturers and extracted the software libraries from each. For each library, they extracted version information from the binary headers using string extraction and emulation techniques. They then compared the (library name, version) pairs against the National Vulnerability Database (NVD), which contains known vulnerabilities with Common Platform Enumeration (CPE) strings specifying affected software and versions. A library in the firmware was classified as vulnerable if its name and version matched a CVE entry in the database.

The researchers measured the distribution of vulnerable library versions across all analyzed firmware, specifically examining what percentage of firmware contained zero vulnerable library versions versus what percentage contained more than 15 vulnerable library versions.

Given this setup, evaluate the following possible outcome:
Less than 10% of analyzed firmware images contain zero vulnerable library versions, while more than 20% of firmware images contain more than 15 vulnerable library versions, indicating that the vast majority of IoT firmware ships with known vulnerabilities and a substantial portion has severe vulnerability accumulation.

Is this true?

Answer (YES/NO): NO